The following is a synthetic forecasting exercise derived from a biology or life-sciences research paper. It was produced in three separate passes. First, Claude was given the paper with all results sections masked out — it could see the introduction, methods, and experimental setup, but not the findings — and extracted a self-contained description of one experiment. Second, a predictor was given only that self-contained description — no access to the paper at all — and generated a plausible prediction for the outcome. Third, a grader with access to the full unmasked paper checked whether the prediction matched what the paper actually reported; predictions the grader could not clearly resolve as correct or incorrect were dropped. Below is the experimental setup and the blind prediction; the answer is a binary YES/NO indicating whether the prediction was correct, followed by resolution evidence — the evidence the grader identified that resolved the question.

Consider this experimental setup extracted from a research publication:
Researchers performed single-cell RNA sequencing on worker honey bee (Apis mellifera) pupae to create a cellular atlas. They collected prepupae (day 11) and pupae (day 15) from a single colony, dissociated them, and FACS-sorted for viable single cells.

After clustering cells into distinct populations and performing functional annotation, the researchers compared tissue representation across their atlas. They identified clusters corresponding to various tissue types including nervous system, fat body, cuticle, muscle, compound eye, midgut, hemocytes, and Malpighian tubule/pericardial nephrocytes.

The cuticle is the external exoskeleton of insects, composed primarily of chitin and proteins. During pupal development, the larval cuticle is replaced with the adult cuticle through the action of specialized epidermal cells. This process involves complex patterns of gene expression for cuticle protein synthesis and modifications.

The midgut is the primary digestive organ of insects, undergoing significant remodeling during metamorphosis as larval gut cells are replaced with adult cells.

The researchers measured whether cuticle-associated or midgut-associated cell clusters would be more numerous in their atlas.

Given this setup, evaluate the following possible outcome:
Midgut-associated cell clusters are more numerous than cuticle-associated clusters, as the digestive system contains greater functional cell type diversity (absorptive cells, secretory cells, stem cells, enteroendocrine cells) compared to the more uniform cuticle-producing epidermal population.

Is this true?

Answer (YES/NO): NO